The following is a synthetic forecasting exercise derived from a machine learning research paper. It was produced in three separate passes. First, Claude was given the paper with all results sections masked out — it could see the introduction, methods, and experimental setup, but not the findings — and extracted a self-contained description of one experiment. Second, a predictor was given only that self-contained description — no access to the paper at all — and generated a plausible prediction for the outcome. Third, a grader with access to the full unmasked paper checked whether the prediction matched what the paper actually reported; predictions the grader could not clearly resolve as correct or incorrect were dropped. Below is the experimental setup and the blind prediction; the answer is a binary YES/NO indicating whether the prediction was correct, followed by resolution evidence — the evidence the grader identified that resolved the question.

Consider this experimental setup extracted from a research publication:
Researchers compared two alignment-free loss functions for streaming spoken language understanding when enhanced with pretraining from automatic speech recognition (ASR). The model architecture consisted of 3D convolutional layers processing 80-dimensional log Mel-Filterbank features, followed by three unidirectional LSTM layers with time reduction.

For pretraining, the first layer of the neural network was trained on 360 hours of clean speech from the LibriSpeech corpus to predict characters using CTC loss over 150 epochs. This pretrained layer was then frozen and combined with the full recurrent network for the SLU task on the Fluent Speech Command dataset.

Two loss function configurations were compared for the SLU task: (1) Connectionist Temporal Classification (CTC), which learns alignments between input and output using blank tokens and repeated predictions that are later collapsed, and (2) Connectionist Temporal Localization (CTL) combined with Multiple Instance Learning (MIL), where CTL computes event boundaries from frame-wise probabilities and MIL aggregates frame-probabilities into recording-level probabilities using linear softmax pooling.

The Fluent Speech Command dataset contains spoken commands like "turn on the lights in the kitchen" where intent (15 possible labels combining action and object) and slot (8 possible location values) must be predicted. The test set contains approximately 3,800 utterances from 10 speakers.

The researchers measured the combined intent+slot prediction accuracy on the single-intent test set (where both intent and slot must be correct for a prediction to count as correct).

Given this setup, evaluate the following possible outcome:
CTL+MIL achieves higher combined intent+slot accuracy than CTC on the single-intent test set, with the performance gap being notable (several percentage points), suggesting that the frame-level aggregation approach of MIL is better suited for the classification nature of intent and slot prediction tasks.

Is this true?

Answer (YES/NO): NO